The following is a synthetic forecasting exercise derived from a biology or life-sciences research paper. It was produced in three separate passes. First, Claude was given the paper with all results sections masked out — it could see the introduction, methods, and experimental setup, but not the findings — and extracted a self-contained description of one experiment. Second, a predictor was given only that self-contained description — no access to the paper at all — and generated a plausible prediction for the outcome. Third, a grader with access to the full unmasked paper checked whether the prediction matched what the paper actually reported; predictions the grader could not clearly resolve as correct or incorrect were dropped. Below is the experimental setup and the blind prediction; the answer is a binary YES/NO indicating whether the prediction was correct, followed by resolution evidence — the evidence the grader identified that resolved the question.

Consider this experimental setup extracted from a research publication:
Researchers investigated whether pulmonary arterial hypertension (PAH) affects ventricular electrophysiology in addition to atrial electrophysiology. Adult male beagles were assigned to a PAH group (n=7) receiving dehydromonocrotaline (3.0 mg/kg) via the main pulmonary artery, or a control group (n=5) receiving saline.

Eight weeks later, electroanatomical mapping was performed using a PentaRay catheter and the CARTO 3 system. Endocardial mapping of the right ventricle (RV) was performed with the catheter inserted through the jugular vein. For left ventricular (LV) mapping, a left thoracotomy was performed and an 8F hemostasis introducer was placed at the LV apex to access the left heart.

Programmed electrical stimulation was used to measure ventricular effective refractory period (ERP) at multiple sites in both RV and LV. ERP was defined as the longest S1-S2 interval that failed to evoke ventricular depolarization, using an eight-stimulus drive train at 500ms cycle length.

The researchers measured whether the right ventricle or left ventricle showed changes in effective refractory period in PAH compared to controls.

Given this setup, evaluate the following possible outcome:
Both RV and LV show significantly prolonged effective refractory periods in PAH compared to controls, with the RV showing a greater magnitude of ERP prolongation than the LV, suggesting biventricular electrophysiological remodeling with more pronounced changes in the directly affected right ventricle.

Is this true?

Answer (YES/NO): NO